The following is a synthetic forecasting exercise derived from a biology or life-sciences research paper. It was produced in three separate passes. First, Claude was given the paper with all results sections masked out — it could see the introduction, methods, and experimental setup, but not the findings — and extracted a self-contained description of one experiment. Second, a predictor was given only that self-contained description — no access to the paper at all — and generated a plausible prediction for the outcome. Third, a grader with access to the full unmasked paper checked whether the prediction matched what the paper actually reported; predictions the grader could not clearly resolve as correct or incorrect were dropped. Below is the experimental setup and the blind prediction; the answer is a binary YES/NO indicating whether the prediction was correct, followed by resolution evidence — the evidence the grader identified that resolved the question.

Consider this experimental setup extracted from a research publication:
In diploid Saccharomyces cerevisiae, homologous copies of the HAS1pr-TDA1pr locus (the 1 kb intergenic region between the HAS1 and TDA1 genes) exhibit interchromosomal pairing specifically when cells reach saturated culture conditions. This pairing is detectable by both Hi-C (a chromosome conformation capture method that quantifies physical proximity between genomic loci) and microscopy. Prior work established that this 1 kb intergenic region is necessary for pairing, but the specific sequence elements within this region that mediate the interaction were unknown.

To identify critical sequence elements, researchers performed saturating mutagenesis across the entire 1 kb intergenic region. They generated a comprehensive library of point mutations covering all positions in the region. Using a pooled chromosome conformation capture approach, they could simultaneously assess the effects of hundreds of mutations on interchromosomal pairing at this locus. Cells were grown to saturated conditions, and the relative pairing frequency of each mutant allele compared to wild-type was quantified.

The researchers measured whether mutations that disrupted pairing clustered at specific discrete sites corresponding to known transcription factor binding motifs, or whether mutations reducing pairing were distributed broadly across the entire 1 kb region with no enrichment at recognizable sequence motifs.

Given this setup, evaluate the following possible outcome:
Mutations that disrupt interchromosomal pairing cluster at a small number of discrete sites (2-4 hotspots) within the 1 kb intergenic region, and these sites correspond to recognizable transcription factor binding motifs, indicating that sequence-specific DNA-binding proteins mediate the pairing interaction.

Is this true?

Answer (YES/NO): YES